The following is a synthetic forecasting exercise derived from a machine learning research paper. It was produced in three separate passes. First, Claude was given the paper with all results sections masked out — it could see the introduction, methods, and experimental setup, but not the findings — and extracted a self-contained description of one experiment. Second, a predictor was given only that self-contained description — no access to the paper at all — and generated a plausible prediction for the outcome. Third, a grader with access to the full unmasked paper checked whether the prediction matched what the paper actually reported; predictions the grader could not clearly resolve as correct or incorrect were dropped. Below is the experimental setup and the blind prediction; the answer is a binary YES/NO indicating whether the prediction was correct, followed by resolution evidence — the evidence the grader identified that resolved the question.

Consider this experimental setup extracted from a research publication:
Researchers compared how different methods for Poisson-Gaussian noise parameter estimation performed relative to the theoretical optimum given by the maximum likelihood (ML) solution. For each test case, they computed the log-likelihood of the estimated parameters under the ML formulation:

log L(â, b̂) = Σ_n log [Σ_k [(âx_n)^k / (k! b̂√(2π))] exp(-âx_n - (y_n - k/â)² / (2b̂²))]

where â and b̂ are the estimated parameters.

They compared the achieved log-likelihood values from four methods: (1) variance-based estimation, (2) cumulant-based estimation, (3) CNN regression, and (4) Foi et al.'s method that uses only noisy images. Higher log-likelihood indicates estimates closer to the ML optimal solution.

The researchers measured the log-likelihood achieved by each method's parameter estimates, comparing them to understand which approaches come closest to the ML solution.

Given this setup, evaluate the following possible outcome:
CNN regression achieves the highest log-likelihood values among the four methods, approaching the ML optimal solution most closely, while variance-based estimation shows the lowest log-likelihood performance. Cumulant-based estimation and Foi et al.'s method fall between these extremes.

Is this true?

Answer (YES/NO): NO